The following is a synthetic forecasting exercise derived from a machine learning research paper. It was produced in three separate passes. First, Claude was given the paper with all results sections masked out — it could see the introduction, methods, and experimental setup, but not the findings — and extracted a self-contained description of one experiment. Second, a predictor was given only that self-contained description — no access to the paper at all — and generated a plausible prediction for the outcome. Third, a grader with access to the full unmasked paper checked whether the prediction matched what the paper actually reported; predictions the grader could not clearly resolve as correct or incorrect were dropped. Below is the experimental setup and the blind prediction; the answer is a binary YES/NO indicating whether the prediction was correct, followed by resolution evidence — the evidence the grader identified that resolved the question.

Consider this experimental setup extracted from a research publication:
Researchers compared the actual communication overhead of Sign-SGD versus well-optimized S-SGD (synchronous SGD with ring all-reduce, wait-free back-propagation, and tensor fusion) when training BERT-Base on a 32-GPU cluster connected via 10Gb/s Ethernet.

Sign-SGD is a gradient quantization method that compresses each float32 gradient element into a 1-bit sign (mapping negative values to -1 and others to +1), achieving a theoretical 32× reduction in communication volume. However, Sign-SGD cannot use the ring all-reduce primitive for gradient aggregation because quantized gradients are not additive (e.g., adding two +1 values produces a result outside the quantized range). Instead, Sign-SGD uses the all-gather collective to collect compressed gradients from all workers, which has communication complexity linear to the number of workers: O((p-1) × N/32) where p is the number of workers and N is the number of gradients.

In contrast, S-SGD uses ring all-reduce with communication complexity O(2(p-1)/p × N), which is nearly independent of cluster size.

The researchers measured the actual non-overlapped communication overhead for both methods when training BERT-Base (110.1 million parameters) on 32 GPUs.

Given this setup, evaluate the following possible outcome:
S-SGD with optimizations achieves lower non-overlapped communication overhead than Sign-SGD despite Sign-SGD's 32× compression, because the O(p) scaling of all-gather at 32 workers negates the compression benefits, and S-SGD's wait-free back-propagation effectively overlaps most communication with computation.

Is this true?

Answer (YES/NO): YES